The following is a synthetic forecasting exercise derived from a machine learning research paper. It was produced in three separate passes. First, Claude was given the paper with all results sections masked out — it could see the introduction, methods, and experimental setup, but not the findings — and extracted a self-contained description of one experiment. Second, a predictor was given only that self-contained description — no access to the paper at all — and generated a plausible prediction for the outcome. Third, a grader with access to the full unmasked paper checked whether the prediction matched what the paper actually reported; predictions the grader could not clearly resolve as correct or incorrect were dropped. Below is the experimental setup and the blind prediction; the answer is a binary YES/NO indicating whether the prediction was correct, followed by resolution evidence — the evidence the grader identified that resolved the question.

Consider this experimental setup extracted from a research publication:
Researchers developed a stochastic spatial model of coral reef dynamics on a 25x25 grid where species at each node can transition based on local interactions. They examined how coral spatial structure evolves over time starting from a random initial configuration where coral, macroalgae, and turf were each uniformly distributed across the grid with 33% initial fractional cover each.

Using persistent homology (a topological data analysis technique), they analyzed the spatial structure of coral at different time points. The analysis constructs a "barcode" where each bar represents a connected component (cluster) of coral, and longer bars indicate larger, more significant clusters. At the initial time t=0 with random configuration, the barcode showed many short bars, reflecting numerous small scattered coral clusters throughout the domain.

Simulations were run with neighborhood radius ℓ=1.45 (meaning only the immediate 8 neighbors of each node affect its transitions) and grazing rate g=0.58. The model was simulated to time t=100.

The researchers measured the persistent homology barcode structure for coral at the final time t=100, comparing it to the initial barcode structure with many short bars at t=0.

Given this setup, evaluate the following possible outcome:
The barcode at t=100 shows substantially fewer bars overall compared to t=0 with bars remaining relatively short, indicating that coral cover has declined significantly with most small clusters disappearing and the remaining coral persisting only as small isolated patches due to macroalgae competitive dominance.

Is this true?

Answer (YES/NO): NO